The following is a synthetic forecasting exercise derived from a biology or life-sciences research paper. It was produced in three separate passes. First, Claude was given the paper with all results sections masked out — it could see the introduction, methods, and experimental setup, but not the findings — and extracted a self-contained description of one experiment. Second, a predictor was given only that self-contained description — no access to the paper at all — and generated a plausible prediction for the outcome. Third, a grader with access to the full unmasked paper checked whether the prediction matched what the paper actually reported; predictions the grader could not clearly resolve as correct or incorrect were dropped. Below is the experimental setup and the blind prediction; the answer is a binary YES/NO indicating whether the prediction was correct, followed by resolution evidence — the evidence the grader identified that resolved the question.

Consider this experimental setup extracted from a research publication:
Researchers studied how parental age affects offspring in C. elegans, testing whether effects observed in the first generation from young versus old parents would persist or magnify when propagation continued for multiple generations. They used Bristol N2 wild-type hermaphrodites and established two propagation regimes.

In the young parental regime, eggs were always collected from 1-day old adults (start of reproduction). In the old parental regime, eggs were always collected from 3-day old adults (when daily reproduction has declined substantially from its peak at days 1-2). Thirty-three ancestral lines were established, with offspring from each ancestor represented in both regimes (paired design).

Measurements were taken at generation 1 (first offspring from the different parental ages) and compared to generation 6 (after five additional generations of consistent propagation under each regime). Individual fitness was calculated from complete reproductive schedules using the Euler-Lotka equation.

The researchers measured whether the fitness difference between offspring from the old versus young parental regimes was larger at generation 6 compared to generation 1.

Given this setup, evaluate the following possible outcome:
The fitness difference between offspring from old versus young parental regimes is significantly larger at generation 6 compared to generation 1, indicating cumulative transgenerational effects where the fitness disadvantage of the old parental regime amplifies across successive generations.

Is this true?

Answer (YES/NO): NO